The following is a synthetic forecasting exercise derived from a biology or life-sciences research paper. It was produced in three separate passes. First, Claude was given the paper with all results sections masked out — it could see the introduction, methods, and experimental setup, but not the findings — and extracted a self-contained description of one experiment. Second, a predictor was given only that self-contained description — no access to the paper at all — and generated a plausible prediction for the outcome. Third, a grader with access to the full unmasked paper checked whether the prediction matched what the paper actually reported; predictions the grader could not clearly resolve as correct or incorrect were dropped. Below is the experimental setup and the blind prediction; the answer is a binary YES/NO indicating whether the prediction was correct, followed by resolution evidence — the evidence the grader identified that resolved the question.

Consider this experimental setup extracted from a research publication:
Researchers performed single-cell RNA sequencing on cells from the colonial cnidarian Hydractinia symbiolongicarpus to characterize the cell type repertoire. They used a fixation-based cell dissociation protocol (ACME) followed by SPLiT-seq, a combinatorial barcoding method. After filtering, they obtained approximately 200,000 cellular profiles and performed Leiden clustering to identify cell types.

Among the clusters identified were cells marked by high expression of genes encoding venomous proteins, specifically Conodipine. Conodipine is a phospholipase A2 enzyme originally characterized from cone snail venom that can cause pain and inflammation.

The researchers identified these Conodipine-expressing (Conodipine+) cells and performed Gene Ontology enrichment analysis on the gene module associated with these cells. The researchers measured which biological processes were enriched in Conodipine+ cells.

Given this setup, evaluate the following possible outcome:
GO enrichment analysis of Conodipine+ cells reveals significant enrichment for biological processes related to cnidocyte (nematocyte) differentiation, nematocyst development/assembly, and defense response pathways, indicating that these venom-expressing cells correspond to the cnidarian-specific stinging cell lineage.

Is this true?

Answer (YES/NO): NO